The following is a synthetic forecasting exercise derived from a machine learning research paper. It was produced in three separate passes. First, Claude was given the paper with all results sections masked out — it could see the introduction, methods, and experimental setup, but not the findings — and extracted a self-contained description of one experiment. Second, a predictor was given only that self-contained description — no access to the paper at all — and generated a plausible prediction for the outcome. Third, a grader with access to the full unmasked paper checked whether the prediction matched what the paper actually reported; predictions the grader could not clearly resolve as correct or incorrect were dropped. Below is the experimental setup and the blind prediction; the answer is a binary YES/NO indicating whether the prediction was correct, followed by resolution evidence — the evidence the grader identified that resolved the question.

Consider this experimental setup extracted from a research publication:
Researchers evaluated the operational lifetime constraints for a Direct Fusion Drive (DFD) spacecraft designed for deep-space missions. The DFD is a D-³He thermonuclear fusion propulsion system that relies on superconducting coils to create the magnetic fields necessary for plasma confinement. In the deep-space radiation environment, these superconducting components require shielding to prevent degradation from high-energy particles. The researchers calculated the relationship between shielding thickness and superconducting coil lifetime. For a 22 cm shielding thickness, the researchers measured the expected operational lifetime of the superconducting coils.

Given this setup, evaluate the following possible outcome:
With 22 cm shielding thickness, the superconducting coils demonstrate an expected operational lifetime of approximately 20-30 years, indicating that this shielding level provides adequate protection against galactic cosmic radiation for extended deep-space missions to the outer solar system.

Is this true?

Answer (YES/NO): NO